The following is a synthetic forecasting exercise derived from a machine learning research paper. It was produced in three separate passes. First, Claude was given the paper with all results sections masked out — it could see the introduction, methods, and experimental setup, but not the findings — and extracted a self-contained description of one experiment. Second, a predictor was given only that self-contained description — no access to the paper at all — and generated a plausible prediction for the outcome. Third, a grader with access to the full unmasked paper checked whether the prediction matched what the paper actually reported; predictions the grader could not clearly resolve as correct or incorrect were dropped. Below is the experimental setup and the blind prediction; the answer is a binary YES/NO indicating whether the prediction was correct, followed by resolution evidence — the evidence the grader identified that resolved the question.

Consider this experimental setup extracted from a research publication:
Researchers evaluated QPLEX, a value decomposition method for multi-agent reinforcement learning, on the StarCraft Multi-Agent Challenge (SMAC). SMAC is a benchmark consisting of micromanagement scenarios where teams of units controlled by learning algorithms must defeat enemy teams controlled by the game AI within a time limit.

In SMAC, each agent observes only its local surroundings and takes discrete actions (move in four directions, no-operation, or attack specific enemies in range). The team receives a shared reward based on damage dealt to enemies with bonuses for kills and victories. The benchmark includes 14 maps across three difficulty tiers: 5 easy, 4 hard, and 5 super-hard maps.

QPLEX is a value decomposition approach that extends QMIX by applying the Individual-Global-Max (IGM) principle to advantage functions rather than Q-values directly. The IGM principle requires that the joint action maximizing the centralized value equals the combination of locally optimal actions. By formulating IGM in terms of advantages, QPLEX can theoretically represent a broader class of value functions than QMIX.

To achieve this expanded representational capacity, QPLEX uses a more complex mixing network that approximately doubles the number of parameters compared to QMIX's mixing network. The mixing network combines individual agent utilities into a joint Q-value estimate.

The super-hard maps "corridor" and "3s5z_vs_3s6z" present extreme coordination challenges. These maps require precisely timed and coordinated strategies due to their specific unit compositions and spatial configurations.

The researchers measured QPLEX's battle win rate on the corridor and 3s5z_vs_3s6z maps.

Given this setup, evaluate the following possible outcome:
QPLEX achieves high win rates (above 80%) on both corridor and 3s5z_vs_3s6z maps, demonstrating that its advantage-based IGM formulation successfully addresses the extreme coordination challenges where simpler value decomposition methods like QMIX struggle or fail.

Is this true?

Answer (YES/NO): NO